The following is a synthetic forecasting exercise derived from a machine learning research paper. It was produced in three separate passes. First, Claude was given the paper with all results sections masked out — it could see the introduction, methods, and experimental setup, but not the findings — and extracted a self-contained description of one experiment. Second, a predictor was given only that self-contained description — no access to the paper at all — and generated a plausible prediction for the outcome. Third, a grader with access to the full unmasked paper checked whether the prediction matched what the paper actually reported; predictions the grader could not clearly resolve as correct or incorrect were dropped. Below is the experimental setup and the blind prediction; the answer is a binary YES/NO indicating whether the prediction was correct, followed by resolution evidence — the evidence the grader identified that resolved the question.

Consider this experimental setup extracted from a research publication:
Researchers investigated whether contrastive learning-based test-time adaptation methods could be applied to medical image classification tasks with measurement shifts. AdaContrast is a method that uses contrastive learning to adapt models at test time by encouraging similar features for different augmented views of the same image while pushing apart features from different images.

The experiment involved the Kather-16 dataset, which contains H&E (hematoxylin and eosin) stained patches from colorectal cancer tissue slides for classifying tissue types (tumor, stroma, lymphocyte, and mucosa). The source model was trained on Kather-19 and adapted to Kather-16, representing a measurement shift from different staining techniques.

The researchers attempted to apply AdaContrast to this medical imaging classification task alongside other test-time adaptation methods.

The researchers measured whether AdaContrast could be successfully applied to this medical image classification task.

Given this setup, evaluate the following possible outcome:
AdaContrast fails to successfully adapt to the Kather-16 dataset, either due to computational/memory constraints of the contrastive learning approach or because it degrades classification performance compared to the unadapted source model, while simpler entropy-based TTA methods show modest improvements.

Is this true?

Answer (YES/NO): NO